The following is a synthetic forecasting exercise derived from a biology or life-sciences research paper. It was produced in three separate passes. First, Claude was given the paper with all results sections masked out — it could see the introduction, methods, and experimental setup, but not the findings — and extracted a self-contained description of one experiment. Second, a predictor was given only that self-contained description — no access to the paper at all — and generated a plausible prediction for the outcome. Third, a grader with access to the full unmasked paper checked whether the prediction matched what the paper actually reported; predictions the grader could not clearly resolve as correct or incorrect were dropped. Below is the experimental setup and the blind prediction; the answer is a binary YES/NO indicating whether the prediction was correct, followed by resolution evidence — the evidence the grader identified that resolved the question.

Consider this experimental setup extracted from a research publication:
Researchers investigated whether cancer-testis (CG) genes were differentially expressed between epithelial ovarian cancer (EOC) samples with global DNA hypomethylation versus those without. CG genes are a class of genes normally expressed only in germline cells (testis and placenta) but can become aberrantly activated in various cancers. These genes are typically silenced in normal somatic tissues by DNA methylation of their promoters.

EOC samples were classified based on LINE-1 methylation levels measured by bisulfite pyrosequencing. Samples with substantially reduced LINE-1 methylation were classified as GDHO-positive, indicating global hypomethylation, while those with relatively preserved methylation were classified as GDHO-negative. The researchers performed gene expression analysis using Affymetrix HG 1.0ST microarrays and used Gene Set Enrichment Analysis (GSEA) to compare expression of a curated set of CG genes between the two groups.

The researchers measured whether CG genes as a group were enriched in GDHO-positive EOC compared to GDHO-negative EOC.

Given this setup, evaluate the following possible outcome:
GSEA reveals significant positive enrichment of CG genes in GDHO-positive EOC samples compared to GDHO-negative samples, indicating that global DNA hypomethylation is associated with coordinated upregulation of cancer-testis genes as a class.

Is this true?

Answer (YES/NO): YES